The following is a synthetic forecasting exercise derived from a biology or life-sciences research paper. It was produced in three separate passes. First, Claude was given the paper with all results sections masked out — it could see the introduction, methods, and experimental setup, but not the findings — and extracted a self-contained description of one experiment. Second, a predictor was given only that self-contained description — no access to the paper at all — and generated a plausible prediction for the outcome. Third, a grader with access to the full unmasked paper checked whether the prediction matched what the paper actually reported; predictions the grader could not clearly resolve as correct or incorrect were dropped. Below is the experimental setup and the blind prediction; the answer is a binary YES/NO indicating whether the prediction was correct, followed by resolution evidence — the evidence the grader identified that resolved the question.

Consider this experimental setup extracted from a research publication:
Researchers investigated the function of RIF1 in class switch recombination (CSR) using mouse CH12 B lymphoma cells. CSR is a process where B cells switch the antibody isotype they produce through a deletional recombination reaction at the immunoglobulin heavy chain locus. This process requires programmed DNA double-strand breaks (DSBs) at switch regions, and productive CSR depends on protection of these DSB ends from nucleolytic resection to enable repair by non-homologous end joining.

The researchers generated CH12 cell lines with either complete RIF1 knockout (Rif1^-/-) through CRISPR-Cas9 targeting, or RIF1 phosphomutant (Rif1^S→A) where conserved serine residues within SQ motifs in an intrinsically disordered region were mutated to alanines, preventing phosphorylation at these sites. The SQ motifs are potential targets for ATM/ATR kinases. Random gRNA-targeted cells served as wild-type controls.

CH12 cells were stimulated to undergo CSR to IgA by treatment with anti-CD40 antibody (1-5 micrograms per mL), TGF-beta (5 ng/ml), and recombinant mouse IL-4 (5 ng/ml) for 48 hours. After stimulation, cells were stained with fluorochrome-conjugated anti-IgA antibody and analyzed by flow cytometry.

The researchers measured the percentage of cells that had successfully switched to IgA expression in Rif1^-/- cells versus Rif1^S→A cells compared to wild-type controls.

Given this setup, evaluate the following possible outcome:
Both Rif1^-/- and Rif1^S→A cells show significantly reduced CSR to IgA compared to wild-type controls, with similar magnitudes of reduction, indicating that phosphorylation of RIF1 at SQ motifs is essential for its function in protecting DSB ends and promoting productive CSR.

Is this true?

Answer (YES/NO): NO